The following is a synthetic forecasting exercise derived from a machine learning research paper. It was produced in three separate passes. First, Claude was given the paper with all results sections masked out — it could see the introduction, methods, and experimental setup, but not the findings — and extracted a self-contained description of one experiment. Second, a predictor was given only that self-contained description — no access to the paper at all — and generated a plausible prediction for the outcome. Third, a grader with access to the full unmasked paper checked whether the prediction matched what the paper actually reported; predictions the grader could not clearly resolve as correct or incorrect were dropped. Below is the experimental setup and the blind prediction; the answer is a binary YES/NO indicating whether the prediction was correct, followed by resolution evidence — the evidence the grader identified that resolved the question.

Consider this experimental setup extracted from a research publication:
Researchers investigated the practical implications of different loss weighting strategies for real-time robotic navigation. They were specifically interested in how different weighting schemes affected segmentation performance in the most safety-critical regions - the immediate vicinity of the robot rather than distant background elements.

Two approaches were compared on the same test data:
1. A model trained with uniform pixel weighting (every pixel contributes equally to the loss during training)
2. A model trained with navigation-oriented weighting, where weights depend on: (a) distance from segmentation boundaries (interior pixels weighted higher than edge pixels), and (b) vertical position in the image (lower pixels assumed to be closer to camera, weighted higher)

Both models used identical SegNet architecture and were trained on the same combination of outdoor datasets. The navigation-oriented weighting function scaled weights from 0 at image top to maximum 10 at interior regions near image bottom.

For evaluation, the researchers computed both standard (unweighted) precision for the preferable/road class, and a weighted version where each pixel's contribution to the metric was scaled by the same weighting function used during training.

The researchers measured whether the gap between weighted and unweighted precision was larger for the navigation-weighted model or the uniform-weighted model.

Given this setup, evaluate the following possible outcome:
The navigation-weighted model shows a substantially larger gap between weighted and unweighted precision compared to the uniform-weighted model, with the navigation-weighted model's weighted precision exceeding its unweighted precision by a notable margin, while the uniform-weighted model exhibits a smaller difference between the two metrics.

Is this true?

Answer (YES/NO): NO